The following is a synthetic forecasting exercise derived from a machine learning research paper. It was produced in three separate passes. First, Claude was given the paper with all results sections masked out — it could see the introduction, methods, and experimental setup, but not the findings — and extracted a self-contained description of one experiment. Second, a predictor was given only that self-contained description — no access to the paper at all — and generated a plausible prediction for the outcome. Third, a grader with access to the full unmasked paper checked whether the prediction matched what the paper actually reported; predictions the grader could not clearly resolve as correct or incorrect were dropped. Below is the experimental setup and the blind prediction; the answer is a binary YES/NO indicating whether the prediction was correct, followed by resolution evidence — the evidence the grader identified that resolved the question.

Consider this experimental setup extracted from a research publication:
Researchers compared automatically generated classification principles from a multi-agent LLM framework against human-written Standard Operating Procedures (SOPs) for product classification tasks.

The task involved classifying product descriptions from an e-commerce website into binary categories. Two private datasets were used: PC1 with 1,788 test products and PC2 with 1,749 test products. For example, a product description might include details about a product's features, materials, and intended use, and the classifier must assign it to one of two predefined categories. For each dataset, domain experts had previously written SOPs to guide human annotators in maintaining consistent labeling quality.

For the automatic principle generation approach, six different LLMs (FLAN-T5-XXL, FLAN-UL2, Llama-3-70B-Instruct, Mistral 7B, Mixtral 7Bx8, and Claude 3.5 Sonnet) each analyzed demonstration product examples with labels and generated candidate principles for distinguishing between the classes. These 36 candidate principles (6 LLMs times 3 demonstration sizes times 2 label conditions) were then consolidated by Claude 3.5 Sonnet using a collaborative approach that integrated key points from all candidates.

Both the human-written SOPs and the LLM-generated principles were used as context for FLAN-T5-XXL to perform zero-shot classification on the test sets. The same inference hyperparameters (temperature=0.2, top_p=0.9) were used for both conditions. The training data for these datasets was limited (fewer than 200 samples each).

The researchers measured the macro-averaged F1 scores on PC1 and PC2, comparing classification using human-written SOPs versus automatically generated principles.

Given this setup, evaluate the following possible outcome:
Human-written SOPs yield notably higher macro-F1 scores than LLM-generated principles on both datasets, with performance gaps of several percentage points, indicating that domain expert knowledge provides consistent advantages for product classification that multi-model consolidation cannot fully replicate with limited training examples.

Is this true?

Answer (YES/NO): NO